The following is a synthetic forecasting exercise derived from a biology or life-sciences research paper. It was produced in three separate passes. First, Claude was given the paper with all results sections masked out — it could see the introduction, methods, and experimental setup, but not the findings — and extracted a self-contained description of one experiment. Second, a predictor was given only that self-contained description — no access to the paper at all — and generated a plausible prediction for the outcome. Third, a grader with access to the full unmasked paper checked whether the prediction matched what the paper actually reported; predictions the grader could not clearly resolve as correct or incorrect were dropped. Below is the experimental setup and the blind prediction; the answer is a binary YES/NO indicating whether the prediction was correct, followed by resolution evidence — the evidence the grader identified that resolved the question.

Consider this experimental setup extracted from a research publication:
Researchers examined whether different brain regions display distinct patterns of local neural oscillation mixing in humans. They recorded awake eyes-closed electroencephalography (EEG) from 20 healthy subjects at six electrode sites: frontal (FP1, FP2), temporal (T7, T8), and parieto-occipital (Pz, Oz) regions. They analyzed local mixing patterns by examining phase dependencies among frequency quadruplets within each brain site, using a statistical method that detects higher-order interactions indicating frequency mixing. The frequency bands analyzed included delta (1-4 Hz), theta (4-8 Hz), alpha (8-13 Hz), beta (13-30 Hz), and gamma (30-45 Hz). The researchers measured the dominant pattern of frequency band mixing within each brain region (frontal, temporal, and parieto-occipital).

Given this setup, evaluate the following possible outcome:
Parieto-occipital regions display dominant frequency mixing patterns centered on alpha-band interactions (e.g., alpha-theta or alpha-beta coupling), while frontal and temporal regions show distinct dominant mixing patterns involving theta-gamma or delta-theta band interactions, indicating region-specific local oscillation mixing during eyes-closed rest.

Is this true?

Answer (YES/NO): NO